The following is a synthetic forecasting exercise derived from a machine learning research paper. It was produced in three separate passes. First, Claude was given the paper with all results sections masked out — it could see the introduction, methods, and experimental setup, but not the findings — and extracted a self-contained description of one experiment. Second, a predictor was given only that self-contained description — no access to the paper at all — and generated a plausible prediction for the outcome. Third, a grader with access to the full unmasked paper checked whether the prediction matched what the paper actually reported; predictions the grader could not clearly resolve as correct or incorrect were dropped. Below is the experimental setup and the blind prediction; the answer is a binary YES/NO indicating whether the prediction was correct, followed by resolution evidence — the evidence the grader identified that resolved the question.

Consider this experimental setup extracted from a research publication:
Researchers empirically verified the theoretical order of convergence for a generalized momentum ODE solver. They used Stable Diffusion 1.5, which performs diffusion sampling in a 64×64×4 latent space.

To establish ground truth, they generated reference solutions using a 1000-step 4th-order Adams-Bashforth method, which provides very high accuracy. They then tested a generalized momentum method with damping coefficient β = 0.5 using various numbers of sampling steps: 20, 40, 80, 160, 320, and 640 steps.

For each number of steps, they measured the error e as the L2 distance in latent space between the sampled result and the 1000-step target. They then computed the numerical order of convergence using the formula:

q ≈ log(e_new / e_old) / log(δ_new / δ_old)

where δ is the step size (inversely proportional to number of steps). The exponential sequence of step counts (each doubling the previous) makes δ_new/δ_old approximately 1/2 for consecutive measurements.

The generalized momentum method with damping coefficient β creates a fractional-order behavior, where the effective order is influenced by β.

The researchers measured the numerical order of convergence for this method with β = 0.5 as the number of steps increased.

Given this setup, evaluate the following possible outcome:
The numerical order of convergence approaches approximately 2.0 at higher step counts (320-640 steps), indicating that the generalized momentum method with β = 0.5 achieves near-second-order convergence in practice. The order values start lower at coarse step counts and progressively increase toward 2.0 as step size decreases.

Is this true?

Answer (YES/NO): NO